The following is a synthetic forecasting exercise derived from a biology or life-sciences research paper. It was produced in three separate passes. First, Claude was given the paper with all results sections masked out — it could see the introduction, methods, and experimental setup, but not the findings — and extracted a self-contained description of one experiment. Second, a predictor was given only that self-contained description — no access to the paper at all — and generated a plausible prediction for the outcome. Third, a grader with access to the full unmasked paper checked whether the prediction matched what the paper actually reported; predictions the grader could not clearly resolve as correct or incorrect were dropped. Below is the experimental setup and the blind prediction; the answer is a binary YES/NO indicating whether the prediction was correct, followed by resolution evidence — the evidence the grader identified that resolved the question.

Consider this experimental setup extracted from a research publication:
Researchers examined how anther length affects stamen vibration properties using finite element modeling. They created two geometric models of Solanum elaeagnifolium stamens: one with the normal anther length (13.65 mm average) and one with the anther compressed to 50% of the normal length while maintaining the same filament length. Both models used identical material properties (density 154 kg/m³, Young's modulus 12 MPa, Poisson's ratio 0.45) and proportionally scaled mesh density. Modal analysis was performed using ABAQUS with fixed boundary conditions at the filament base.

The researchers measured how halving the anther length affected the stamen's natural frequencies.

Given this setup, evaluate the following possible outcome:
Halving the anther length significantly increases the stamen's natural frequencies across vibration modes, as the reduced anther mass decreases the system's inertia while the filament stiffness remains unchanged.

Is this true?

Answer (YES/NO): YES